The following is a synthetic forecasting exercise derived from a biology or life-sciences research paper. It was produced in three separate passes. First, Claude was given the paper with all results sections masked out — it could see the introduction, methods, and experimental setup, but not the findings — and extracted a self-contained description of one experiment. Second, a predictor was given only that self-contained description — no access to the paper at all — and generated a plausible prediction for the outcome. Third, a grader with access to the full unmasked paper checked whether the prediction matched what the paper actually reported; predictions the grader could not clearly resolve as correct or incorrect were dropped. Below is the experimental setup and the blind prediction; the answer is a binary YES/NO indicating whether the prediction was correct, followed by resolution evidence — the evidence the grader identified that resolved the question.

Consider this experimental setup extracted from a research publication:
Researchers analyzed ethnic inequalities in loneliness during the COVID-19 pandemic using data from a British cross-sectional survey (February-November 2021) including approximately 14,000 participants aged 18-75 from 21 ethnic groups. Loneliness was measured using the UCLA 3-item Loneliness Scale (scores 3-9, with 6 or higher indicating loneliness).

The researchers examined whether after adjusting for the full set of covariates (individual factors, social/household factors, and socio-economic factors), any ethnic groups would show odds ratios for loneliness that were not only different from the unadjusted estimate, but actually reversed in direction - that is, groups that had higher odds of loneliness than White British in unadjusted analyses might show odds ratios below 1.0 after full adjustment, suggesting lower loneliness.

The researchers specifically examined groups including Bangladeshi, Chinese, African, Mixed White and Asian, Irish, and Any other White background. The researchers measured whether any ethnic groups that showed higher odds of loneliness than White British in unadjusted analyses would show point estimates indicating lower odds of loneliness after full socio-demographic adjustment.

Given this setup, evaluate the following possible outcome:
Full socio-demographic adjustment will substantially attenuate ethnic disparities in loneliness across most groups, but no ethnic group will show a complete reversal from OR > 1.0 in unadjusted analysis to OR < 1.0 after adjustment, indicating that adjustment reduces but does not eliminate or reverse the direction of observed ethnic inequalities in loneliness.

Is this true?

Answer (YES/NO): NO